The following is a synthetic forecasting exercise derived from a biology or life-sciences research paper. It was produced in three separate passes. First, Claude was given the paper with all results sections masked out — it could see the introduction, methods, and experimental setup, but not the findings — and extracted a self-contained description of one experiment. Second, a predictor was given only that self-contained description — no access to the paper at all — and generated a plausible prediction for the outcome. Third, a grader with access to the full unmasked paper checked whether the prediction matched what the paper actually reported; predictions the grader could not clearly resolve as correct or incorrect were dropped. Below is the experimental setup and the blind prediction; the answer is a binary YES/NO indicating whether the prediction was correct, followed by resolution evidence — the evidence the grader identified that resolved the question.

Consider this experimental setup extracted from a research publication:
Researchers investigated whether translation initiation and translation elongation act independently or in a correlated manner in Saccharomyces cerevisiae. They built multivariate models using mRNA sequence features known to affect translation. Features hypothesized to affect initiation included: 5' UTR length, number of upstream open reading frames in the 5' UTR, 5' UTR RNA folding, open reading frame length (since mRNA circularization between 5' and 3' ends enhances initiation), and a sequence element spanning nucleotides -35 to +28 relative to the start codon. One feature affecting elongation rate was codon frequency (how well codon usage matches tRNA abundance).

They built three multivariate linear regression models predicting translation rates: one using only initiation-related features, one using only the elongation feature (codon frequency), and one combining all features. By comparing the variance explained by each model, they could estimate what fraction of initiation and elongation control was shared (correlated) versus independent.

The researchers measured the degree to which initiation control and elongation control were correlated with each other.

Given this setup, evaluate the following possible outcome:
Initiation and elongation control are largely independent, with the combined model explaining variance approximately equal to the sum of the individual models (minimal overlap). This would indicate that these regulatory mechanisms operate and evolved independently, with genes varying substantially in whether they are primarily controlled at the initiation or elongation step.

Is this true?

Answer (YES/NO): NO